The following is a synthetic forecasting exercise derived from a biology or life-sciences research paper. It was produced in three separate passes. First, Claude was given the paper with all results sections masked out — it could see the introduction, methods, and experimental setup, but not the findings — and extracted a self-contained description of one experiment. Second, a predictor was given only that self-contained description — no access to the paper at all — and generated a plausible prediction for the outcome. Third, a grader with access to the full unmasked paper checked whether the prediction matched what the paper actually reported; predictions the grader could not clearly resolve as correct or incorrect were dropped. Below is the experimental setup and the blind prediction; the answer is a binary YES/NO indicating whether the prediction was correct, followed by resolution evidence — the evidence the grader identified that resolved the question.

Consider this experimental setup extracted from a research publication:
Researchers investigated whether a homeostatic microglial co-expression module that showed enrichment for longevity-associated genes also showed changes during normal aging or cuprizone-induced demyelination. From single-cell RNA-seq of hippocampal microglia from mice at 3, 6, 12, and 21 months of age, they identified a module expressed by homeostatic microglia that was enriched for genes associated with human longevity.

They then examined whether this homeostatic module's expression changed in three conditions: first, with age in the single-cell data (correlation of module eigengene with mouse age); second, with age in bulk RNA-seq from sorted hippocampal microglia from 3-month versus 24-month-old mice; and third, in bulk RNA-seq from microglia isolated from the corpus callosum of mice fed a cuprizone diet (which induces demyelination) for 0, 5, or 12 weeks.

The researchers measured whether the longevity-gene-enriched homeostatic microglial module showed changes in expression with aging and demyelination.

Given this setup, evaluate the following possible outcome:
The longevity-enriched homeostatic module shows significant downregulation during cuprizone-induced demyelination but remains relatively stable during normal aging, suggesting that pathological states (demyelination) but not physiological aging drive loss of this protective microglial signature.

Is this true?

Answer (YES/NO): NO